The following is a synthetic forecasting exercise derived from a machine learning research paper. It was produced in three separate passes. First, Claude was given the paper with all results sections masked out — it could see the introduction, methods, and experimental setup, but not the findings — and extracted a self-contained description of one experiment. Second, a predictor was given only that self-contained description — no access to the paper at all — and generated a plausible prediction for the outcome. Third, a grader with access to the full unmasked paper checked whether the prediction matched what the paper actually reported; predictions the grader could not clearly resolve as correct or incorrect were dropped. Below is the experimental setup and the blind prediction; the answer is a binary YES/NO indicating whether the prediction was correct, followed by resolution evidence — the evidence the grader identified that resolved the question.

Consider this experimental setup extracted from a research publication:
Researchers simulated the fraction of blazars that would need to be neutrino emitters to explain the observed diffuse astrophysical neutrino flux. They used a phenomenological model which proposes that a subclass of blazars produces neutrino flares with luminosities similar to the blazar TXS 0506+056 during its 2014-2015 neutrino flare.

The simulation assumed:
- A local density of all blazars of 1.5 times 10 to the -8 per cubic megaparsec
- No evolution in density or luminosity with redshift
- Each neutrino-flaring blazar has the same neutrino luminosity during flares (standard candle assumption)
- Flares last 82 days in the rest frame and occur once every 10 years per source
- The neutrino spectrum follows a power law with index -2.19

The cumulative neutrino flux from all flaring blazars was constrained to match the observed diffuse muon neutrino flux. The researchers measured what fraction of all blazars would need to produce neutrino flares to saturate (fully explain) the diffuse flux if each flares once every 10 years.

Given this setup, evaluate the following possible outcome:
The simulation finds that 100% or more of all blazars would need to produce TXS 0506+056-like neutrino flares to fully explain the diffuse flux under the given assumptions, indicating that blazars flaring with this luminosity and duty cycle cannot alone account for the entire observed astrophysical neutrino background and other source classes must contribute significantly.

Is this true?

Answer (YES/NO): NO